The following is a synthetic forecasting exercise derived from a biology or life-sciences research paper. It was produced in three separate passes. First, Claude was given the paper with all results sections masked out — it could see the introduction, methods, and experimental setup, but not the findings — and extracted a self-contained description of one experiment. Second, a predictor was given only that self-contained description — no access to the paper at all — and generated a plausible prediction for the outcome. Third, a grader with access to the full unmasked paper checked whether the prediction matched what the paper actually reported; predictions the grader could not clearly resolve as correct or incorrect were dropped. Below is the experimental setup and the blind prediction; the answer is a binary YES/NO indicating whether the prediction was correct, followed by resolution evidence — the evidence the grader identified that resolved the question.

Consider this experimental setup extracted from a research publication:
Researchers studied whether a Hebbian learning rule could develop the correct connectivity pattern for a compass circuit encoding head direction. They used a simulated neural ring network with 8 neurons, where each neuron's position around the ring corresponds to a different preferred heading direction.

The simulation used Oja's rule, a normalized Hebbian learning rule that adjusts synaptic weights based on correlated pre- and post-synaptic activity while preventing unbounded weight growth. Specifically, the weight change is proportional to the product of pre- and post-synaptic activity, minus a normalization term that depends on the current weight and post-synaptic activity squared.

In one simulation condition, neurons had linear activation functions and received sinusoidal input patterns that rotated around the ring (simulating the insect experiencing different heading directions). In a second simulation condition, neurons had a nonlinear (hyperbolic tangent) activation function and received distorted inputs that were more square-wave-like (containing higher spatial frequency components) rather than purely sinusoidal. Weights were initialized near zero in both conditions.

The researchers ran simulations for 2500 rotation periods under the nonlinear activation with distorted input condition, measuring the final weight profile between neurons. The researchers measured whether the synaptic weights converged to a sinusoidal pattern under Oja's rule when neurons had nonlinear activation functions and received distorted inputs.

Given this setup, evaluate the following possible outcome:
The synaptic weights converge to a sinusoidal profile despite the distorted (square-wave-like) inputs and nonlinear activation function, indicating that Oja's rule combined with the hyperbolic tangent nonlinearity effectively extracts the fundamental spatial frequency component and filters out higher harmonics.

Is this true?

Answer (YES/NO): YES